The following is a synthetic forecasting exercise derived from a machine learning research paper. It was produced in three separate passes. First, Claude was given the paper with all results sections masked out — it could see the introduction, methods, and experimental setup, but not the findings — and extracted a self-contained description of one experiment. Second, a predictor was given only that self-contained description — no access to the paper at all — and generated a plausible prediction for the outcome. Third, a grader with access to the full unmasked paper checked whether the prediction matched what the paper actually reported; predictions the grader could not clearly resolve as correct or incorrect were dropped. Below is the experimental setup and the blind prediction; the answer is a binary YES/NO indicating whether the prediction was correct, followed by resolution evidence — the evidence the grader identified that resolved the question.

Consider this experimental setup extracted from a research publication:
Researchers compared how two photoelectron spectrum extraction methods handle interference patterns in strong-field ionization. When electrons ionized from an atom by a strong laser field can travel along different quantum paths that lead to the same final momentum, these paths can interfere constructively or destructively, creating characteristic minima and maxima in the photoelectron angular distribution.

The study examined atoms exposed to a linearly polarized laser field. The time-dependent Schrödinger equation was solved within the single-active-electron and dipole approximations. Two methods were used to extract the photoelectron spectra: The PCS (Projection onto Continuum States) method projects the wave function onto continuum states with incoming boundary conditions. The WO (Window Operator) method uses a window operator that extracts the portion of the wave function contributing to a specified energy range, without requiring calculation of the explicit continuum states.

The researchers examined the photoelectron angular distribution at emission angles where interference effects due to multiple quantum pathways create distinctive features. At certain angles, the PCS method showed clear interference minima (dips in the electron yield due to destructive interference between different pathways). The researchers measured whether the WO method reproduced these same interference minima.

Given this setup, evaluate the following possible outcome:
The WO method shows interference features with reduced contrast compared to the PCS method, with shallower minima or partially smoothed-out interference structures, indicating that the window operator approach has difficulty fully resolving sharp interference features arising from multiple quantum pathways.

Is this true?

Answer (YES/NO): YES